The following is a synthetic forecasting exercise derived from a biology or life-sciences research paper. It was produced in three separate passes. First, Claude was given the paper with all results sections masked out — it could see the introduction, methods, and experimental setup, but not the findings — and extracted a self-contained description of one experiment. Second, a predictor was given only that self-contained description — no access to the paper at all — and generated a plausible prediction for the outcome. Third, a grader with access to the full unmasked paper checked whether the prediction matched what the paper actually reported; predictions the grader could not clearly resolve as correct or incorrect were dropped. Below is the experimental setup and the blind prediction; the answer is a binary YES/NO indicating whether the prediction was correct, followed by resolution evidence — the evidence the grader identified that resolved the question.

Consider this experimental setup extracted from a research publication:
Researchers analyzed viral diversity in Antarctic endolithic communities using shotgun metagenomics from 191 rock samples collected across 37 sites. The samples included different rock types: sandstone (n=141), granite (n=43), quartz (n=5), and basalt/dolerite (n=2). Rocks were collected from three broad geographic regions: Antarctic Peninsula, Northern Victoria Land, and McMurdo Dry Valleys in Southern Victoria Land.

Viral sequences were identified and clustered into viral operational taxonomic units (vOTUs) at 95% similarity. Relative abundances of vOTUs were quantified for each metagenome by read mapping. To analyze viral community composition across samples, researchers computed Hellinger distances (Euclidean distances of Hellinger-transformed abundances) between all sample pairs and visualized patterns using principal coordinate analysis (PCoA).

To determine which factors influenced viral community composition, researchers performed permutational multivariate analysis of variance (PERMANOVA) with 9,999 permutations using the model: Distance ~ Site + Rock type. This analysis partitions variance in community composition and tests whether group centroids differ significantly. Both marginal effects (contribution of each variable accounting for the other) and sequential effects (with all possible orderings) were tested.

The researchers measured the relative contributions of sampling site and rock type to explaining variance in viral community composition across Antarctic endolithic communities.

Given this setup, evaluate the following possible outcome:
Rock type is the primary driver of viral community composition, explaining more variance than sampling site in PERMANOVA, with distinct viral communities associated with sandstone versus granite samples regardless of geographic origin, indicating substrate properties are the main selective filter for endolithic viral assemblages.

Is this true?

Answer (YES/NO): NO